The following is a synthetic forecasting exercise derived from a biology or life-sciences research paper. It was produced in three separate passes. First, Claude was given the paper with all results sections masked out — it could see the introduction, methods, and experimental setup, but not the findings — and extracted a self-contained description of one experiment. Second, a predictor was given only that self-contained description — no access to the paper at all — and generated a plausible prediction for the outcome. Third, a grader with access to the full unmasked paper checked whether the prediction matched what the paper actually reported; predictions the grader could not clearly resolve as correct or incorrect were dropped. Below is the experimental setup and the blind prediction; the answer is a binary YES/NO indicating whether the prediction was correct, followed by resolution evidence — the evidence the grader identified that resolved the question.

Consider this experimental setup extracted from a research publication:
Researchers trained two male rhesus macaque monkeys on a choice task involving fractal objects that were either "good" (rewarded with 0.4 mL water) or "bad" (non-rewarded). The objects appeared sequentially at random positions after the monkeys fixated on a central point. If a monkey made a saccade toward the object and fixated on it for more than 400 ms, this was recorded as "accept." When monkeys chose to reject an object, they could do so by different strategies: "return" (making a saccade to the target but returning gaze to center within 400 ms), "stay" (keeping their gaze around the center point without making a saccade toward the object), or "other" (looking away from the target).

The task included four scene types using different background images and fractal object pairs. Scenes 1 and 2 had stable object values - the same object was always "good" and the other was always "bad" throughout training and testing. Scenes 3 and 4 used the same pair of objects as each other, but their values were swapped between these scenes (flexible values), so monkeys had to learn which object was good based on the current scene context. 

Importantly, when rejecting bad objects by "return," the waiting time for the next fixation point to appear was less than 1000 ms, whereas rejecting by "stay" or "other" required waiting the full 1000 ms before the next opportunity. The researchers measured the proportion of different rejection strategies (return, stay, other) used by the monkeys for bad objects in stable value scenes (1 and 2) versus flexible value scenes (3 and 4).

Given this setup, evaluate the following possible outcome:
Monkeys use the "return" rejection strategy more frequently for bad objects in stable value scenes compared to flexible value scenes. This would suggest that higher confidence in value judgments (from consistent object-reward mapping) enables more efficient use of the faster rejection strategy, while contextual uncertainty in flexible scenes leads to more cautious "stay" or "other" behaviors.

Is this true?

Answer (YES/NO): NO